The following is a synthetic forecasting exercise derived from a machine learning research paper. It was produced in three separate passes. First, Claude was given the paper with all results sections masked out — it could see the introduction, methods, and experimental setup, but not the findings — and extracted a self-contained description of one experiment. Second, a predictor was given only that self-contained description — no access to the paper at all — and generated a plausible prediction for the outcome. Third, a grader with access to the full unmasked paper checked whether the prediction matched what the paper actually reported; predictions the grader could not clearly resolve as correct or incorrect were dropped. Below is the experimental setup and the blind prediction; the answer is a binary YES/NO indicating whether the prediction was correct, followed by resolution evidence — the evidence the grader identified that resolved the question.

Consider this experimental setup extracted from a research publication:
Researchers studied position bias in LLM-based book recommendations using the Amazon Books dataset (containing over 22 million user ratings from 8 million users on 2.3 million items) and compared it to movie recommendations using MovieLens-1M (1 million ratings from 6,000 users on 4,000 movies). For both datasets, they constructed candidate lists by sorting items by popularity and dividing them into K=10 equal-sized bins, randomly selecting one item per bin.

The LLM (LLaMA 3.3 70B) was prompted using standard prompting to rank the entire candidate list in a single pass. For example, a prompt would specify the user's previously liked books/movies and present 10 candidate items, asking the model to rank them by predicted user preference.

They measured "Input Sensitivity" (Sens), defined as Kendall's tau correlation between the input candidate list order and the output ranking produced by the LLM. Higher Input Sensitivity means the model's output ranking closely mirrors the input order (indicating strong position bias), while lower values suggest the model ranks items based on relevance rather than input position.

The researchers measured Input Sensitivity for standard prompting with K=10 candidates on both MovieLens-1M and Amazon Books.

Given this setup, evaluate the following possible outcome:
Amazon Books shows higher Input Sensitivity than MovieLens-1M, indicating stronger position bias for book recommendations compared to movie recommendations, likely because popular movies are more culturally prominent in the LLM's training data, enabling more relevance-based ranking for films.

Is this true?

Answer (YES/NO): YES